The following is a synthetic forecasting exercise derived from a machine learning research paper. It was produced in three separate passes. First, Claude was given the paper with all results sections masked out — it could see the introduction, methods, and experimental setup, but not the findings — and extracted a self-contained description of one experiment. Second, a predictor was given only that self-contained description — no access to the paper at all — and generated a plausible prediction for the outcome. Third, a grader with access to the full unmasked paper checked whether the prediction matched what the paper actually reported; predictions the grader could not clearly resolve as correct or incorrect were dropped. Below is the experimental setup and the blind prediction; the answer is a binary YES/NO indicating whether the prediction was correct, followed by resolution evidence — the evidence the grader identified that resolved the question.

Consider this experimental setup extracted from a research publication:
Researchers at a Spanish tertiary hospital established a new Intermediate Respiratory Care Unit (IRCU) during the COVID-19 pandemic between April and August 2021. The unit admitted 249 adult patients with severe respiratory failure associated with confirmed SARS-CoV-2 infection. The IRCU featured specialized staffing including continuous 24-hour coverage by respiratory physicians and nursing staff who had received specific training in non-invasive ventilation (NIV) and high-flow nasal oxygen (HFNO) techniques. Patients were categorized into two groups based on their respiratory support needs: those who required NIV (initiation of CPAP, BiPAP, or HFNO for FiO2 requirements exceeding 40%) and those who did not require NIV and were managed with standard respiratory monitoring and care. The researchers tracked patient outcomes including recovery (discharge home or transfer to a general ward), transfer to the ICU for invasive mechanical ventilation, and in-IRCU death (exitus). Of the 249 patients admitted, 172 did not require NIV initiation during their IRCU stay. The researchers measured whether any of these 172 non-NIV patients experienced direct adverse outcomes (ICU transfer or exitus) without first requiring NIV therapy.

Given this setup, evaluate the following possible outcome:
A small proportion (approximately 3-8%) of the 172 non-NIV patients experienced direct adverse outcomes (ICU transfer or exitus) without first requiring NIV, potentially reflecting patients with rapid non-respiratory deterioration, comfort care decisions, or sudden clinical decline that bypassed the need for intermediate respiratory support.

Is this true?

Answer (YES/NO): NO